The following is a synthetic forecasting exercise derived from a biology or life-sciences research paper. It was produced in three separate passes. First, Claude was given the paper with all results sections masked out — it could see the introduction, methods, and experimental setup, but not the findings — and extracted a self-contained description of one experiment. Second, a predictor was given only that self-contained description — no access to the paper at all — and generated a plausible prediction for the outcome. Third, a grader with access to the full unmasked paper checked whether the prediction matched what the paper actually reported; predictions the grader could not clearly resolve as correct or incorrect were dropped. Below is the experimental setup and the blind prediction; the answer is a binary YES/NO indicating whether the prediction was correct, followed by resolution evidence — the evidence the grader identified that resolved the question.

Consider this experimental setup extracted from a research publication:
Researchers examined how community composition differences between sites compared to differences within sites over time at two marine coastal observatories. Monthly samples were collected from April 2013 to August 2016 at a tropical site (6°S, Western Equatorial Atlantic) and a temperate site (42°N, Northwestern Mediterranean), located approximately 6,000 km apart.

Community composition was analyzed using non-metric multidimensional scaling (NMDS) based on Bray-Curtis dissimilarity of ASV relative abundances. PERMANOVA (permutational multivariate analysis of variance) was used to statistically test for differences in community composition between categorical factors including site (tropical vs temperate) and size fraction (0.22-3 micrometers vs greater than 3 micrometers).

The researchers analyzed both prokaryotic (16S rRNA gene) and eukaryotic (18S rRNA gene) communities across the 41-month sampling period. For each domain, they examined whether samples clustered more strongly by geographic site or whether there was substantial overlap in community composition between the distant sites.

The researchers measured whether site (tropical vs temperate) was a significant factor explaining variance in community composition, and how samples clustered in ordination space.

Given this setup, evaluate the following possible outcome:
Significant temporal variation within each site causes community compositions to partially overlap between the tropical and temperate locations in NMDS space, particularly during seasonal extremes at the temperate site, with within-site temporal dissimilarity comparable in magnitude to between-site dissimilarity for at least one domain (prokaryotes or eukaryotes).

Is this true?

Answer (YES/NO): NO